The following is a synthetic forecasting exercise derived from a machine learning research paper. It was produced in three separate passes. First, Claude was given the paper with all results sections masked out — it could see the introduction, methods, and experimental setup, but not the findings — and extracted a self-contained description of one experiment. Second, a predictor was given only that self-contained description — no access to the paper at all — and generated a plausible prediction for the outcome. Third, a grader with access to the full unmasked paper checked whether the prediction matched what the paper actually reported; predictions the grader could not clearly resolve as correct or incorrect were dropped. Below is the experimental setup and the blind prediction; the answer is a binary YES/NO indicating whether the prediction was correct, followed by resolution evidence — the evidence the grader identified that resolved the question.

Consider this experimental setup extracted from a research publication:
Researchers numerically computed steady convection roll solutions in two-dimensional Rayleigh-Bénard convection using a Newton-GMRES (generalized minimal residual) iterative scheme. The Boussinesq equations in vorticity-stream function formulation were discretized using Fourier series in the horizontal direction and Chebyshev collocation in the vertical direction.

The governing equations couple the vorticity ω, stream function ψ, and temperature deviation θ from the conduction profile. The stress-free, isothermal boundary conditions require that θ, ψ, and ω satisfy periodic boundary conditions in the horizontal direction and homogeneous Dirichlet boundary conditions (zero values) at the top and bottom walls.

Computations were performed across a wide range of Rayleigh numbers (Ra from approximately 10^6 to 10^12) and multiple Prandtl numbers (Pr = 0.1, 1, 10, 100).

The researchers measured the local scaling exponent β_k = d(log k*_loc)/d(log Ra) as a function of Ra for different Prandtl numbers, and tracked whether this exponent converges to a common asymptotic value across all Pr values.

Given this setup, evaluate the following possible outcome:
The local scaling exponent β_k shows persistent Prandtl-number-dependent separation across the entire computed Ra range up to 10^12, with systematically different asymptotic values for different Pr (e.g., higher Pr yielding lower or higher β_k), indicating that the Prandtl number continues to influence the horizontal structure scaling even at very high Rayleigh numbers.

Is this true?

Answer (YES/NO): NO